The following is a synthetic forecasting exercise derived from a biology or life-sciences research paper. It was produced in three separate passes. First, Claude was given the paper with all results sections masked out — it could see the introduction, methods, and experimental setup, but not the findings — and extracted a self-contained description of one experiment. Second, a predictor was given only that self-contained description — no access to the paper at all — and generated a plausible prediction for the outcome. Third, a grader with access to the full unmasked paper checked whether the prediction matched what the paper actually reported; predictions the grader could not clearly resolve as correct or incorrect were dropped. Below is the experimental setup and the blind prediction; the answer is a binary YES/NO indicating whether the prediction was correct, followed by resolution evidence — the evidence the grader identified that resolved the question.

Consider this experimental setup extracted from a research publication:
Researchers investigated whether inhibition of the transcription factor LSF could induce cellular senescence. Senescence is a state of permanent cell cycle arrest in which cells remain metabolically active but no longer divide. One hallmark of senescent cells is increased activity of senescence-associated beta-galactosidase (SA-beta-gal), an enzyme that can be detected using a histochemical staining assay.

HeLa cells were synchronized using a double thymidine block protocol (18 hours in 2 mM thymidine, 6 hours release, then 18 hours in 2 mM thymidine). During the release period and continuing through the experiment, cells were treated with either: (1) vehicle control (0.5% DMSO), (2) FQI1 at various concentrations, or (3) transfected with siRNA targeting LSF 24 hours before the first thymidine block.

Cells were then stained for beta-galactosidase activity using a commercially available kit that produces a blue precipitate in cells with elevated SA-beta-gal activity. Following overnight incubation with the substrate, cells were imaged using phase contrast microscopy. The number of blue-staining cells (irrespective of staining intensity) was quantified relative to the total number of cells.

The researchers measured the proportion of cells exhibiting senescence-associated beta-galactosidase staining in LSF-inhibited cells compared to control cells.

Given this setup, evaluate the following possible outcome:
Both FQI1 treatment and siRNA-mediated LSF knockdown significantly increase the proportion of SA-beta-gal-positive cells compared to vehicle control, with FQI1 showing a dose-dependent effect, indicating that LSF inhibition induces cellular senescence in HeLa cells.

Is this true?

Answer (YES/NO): YES